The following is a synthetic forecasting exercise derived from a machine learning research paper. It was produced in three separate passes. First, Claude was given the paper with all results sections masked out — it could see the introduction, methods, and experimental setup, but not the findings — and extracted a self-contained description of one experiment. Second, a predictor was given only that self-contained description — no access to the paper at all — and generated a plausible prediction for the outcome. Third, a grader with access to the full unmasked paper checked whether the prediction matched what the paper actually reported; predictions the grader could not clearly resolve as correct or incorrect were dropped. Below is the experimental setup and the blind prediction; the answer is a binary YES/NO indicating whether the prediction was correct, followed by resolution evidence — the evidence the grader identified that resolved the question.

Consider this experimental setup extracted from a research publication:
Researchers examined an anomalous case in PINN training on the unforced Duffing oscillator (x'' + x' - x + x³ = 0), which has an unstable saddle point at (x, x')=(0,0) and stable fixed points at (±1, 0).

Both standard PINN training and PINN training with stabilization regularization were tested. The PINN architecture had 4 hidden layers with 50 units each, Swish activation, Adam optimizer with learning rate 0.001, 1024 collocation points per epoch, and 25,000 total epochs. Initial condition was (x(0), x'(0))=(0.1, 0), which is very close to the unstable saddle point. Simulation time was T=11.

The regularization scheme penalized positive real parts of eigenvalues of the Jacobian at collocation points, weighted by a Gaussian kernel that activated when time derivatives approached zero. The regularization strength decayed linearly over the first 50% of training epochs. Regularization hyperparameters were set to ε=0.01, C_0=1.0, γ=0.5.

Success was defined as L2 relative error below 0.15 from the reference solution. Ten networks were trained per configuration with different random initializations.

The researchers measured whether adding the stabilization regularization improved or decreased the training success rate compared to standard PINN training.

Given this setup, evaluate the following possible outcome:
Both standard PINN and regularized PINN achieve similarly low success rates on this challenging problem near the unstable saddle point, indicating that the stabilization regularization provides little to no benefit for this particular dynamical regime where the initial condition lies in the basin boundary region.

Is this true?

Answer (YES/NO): NO